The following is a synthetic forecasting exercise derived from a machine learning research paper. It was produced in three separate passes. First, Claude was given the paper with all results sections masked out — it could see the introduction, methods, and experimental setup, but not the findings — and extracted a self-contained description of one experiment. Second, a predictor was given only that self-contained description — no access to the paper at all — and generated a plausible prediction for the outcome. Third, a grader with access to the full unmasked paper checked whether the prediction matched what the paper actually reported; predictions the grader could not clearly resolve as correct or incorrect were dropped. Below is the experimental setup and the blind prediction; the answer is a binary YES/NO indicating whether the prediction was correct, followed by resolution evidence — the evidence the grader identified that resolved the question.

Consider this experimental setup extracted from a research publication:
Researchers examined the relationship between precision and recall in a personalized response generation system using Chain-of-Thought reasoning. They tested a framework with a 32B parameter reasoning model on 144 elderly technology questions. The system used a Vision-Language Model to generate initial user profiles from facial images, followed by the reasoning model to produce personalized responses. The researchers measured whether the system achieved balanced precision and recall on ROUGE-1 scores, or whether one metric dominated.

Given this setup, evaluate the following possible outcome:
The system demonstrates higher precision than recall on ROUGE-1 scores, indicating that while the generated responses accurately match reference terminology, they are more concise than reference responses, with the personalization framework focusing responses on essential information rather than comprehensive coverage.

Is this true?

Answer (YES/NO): YES